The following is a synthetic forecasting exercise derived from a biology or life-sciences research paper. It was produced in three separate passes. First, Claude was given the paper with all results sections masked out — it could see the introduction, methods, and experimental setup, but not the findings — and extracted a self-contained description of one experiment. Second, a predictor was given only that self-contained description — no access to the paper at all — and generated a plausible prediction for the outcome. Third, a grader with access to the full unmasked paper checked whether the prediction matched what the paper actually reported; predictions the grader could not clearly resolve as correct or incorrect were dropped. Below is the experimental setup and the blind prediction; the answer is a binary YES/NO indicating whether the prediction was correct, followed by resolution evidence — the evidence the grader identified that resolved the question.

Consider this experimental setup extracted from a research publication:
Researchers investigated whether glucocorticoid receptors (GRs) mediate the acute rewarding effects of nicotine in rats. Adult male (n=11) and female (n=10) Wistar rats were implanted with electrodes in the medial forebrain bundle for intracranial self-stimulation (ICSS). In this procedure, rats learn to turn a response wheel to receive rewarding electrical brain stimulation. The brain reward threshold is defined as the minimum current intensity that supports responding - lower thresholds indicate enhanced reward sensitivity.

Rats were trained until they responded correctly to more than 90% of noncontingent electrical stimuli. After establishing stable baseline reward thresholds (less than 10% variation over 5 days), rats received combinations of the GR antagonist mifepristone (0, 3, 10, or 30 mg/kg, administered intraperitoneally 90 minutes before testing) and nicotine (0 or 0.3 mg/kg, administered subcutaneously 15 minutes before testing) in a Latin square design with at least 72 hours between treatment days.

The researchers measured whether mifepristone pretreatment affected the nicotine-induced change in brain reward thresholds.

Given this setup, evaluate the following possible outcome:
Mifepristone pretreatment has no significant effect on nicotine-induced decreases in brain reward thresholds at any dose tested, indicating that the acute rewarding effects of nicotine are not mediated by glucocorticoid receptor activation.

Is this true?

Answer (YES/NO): YES